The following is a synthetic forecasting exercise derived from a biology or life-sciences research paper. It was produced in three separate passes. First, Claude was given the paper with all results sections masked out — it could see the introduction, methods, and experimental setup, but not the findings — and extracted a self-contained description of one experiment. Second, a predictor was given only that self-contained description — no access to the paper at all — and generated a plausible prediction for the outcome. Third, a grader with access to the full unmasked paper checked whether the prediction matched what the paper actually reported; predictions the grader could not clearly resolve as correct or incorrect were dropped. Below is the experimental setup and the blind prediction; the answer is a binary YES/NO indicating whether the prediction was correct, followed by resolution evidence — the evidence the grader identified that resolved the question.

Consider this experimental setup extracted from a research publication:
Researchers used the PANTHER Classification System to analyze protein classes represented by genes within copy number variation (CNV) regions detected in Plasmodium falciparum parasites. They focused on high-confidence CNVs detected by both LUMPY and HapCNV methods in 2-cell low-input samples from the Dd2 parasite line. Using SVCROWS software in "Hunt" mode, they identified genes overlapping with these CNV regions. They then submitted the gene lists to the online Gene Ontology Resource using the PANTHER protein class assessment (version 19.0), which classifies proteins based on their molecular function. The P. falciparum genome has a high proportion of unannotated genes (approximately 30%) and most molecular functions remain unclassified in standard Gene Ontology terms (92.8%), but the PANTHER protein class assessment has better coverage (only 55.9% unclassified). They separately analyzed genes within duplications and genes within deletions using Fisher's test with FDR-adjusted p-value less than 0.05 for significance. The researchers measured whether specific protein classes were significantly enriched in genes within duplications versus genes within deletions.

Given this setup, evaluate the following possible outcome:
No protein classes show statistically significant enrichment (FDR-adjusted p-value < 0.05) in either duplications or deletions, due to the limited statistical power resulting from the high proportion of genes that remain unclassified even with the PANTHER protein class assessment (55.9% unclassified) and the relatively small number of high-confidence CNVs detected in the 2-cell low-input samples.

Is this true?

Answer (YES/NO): YES